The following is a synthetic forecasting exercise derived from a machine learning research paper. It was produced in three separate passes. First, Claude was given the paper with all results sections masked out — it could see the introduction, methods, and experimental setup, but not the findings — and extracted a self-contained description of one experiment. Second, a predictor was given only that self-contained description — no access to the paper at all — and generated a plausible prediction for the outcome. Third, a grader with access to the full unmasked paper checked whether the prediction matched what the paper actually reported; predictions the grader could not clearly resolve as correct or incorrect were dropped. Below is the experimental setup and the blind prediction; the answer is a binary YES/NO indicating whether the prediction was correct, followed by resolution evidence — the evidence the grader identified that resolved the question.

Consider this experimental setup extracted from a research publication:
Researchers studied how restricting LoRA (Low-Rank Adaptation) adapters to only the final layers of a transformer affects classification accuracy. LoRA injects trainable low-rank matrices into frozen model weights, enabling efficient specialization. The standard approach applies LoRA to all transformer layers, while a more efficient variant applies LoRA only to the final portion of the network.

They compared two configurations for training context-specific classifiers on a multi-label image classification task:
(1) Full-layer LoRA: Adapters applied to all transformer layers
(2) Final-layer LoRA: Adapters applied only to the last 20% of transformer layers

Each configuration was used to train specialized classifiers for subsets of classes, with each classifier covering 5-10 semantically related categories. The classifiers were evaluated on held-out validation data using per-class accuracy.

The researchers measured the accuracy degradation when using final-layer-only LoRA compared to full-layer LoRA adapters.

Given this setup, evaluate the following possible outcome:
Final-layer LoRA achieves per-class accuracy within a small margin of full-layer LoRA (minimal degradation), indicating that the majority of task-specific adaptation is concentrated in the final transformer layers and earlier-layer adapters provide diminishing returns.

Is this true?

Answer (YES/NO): YES